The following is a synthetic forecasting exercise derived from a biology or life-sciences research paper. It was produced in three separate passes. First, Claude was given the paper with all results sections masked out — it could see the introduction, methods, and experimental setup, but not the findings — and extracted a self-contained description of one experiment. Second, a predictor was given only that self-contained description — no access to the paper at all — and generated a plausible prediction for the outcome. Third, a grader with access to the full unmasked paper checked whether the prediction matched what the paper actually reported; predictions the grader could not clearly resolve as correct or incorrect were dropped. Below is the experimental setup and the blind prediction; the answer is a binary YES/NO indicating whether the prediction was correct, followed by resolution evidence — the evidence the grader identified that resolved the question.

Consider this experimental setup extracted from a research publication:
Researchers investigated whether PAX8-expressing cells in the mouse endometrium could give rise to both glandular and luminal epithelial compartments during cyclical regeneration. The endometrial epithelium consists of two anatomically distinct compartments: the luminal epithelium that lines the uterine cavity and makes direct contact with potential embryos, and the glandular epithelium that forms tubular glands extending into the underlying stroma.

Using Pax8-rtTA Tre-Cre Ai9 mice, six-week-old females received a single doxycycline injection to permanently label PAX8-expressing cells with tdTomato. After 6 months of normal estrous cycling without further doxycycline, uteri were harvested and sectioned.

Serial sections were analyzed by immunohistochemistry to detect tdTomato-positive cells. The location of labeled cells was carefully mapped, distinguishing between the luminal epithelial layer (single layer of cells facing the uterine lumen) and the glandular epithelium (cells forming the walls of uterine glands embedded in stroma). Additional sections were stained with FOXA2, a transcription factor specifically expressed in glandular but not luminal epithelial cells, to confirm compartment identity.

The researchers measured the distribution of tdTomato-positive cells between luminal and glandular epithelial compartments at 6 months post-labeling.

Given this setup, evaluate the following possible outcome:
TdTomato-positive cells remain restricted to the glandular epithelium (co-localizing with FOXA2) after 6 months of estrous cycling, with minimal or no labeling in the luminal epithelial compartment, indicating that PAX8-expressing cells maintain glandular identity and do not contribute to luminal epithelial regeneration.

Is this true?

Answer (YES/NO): NO